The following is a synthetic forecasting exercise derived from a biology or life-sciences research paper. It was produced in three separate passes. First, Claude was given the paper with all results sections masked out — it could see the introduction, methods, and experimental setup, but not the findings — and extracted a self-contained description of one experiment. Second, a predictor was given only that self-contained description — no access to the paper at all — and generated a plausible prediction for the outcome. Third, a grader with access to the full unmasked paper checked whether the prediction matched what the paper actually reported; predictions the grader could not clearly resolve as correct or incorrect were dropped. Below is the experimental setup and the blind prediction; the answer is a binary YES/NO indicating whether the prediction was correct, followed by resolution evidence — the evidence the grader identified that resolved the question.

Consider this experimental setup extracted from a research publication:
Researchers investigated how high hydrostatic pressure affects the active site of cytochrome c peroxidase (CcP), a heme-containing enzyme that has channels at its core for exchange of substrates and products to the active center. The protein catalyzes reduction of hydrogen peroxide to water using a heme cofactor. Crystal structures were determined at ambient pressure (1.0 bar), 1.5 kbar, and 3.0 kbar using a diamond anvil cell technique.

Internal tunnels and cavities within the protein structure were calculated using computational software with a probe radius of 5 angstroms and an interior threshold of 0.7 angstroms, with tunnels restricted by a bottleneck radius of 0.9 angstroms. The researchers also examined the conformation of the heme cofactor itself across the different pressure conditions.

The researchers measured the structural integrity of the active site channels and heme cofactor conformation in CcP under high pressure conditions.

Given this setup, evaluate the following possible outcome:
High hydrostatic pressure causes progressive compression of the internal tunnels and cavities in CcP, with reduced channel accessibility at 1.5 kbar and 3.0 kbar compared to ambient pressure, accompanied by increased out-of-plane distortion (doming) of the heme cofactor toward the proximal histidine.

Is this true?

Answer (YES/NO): NO